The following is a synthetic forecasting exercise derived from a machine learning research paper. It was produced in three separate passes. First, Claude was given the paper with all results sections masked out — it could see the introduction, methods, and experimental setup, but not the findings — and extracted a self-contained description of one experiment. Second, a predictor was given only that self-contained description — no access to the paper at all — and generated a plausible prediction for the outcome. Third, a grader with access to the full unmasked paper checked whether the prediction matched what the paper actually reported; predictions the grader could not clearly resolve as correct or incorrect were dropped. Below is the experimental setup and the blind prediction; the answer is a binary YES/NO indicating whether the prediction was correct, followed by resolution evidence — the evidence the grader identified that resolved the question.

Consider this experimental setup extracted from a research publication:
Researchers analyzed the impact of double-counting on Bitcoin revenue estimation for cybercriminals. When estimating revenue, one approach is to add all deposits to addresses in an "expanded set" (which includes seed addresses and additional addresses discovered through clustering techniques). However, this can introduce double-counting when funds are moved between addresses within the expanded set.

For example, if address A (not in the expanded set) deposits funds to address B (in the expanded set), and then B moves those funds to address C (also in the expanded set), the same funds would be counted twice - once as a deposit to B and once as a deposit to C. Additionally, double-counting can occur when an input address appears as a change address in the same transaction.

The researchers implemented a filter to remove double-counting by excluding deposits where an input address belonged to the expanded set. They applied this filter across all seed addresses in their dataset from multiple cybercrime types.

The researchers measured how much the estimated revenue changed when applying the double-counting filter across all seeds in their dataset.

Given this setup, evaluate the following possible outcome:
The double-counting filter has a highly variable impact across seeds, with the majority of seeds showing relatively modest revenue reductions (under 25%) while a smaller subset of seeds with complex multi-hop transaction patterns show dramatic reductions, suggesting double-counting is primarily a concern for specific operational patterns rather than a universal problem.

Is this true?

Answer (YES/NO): NO